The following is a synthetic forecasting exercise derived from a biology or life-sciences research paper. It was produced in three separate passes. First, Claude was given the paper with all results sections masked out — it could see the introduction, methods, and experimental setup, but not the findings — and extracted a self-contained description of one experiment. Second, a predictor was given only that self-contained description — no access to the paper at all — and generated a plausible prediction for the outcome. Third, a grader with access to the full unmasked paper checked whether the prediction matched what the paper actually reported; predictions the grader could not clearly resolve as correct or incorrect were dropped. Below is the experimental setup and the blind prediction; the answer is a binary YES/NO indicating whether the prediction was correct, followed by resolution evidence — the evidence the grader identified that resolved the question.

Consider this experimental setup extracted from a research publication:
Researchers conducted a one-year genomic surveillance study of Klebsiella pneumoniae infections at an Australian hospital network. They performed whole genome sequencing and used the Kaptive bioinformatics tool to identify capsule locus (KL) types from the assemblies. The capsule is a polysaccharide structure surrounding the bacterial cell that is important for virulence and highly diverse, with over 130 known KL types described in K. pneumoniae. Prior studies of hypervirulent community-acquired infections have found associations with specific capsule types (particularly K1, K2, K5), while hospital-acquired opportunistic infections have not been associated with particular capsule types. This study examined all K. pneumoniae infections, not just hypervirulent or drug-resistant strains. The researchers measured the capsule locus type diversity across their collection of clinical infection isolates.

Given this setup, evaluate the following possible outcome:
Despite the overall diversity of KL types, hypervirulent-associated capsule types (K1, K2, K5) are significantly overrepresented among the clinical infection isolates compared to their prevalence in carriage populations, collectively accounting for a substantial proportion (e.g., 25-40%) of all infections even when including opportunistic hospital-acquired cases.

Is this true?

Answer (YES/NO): NO